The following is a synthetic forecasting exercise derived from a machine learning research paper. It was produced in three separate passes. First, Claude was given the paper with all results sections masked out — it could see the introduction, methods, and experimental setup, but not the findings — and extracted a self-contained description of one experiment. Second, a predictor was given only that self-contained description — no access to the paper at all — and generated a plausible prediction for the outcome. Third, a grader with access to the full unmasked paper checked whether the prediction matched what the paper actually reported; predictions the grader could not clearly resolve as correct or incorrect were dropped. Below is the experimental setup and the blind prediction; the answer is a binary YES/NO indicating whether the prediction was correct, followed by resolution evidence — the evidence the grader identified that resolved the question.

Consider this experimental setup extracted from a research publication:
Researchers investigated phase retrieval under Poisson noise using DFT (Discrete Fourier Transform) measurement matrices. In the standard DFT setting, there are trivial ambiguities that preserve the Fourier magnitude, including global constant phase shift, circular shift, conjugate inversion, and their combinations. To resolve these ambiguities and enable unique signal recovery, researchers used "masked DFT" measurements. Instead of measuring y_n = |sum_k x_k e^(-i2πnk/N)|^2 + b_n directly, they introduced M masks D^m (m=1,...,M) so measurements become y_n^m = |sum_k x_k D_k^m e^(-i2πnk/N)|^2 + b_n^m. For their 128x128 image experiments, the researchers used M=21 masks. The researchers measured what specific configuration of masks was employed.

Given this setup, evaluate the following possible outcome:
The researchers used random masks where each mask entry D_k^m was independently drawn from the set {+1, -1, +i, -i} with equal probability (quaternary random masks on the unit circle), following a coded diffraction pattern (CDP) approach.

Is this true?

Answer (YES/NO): NO